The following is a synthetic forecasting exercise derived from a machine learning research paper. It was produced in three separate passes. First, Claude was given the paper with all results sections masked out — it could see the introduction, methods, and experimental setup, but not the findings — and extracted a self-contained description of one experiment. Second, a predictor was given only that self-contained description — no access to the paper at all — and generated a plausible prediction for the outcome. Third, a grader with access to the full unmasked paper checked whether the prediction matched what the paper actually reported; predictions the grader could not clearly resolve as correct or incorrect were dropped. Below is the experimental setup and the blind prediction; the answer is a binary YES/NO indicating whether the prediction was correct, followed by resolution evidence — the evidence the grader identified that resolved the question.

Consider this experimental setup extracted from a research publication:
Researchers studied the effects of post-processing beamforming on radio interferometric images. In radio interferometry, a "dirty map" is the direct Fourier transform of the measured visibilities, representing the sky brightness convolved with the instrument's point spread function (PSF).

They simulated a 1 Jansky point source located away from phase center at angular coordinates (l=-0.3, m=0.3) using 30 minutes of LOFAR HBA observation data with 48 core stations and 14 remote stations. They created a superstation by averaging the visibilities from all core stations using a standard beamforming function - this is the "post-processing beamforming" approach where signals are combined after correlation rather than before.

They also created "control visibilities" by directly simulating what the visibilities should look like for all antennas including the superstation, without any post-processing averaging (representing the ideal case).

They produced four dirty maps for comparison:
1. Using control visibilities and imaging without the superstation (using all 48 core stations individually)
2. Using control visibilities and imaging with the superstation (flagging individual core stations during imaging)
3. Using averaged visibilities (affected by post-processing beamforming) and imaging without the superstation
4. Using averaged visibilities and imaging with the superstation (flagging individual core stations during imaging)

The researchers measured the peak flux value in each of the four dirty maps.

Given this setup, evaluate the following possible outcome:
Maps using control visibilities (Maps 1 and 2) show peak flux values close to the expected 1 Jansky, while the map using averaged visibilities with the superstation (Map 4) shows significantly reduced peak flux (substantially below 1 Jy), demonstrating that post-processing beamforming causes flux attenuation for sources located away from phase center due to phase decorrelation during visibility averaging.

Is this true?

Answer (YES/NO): NO